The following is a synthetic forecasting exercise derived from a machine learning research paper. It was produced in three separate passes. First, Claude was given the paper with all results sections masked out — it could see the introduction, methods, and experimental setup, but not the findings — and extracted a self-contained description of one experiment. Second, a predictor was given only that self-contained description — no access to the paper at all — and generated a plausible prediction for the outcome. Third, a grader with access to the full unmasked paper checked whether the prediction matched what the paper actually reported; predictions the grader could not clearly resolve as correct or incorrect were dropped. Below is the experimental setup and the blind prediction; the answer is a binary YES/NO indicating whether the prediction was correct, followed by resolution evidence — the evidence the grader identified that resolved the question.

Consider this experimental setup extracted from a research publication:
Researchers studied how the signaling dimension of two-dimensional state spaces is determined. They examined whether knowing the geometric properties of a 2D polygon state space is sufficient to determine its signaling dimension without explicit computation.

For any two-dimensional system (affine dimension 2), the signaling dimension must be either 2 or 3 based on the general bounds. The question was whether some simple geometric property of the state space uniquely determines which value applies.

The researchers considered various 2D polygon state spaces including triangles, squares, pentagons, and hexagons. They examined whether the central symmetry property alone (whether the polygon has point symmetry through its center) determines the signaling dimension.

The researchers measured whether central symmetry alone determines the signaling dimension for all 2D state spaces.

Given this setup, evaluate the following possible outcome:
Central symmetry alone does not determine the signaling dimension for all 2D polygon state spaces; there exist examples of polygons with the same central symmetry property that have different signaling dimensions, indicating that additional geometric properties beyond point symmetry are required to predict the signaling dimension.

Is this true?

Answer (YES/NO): NO